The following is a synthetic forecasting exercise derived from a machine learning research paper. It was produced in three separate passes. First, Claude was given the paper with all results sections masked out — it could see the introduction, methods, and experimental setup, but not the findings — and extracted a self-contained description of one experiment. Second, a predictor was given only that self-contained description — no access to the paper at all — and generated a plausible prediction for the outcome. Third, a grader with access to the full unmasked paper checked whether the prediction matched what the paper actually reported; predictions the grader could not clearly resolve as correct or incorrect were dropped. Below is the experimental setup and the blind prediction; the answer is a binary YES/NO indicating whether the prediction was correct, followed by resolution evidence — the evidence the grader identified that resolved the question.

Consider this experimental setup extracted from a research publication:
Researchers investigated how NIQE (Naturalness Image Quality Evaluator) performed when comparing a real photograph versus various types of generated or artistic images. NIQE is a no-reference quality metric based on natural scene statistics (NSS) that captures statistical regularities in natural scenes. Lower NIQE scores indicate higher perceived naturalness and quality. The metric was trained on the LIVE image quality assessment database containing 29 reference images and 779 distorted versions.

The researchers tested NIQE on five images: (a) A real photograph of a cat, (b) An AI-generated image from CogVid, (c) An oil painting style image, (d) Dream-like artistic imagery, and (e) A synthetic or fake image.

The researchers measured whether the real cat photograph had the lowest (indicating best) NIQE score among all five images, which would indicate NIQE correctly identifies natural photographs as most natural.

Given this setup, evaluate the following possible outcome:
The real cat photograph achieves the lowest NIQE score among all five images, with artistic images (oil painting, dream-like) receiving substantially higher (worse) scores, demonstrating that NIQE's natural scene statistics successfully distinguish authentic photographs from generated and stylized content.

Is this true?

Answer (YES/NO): NO